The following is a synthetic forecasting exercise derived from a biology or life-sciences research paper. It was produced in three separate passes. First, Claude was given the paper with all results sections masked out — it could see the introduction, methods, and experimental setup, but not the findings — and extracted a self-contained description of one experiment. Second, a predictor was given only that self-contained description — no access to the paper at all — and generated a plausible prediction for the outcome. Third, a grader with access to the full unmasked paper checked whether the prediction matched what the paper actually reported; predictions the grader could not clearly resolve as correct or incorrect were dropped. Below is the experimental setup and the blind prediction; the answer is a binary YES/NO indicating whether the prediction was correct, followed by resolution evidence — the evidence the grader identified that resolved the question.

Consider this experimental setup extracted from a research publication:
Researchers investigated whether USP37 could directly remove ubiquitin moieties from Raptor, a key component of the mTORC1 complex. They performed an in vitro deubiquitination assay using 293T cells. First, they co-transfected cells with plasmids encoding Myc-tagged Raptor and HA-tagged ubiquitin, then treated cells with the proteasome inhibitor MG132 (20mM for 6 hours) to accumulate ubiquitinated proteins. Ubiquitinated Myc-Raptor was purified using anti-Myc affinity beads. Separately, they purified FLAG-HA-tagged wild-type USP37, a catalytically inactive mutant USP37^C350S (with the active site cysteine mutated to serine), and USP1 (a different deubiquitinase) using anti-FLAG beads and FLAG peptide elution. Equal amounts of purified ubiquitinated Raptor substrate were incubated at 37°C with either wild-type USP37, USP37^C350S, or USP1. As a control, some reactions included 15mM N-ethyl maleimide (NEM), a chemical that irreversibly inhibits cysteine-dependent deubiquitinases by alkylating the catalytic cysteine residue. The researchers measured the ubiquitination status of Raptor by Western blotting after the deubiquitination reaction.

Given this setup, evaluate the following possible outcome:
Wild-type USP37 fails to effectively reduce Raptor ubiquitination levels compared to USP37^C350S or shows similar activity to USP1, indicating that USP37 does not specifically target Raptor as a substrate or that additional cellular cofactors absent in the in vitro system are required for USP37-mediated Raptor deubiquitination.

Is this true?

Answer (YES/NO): NO